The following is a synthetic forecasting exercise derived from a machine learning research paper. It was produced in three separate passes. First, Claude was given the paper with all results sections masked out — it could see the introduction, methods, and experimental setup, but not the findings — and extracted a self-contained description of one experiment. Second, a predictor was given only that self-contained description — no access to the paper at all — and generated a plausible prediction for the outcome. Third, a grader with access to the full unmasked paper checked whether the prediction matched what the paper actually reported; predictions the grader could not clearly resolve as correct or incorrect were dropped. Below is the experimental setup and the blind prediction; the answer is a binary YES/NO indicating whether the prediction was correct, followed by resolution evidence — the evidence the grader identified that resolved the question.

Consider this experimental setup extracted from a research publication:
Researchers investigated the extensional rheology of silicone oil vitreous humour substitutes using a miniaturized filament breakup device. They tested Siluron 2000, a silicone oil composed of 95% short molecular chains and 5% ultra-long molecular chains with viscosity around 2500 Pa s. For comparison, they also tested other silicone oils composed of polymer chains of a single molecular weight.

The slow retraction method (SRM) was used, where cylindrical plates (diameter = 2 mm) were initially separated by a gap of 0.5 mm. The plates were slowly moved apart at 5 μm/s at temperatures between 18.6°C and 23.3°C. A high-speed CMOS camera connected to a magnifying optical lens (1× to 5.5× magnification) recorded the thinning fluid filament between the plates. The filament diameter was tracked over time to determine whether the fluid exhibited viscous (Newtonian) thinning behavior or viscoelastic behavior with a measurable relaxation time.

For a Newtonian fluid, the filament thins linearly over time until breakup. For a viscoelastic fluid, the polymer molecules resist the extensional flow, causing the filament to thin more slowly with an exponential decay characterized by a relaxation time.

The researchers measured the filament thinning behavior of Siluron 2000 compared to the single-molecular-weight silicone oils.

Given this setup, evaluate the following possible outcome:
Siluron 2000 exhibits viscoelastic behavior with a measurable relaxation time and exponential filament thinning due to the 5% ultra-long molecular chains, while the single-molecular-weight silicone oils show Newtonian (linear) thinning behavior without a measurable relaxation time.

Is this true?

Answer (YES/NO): YES